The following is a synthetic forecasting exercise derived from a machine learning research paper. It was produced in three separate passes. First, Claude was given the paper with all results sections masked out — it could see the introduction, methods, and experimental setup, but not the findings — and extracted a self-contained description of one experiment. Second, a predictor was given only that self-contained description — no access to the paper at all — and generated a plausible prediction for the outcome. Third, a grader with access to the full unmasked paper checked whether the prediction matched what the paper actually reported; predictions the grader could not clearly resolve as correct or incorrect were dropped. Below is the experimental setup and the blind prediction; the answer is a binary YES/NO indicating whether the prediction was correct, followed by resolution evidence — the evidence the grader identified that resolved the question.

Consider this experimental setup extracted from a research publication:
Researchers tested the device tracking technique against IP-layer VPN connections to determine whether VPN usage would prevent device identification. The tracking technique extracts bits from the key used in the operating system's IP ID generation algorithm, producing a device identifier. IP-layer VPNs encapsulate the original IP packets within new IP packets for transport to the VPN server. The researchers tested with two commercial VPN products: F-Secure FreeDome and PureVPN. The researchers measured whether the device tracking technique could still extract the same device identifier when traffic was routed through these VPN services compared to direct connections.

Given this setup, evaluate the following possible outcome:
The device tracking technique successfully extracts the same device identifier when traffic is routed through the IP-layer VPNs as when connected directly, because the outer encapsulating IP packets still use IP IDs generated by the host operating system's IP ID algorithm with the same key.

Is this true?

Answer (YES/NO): YES